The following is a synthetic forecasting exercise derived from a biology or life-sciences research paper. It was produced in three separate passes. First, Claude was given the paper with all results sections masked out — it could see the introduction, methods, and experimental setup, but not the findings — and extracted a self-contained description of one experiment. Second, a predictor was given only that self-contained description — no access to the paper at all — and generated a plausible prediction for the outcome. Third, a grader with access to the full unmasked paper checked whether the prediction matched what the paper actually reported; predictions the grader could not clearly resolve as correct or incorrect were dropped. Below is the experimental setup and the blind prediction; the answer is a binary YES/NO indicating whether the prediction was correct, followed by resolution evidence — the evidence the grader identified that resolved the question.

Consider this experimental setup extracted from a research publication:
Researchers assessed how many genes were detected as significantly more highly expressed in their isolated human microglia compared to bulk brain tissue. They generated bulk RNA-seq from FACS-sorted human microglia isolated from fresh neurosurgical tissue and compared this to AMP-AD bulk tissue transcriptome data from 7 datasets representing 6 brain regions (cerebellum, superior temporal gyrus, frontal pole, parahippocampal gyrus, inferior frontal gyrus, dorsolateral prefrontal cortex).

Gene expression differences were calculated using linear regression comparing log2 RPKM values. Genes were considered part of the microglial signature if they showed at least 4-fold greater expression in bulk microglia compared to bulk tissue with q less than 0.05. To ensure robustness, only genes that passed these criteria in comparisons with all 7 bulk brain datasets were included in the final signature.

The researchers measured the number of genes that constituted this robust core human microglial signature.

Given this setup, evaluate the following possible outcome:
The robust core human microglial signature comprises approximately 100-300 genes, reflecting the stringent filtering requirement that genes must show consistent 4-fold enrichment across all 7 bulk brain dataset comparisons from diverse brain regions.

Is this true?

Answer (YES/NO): NO